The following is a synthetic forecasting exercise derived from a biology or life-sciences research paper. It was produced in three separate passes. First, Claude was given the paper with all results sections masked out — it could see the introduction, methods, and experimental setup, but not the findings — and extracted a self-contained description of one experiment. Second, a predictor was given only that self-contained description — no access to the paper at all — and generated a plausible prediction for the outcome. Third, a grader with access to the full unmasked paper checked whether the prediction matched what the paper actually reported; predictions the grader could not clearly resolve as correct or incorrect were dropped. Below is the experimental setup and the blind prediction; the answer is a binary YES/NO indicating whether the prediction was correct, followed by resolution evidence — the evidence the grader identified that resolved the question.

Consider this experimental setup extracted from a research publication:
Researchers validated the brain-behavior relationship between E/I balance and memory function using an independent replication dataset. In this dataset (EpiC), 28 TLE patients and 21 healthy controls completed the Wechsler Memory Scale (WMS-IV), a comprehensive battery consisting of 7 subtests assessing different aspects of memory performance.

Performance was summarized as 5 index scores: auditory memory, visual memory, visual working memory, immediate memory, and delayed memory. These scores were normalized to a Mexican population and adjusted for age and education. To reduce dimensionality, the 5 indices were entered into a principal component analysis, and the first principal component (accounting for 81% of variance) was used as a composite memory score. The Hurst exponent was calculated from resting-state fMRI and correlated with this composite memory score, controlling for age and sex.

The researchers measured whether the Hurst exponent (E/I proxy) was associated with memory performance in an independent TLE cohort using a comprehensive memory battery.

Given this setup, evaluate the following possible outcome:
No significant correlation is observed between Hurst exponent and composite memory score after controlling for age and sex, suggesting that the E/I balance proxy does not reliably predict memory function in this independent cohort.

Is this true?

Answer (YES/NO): NO